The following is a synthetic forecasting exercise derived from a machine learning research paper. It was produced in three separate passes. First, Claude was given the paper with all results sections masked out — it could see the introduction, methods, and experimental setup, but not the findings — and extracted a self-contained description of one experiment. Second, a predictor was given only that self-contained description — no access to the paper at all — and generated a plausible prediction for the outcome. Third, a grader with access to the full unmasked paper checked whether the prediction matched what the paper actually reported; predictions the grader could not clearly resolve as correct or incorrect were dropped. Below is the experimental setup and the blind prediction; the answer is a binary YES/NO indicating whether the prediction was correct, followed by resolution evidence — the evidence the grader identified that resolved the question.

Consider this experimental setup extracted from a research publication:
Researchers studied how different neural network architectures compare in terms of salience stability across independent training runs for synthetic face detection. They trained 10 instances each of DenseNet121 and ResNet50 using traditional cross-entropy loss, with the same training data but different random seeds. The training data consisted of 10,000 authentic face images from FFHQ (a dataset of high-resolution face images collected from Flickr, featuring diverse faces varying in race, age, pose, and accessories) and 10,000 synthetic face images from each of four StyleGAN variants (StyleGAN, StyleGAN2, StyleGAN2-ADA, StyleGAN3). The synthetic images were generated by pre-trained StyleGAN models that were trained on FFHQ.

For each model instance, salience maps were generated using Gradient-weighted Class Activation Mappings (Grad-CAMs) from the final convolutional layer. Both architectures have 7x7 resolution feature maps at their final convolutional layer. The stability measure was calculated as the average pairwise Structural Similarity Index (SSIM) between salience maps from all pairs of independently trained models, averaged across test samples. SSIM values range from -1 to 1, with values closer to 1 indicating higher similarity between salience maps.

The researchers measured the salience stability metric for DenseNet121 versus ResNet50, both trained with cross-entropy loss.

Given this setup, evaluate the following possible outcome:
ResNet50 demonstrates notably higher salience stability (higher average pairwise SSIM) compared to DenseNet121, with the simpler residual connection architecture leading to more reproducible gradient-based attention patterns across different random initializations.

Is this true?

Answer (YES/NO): NO